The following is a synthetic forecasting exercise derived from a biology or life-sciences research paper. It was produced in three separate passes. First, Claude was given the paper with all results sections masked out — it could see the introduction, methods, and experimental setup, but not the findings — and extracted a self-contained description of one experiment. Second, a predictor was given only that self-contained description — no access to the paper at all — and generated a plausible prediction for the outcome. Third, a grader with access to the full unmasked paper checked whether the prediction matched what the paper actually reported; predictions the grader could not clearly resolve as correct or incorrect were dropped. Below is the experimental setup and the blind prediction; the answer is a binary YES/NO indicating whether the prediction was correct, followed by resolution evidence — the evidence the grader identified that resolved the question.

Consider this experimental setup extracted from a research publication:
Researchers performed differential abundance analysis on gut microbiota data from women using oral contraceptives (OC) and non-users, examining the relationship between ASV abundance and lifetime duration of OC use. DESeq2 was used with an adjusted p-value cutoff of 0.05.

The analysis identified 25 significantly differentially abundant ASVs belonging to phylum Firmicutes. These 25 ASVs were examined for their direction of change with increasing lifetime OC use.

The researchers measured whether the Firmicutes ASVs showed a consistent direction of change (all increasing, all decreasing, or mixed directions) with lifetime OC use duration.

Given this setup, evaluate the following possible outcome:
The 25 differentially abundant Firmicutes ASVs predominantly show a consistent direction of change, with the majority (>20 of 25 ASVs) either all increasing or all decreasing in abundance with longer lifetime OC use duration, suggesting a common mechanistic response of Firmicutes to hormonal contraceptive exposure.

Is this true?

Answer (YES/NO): YES